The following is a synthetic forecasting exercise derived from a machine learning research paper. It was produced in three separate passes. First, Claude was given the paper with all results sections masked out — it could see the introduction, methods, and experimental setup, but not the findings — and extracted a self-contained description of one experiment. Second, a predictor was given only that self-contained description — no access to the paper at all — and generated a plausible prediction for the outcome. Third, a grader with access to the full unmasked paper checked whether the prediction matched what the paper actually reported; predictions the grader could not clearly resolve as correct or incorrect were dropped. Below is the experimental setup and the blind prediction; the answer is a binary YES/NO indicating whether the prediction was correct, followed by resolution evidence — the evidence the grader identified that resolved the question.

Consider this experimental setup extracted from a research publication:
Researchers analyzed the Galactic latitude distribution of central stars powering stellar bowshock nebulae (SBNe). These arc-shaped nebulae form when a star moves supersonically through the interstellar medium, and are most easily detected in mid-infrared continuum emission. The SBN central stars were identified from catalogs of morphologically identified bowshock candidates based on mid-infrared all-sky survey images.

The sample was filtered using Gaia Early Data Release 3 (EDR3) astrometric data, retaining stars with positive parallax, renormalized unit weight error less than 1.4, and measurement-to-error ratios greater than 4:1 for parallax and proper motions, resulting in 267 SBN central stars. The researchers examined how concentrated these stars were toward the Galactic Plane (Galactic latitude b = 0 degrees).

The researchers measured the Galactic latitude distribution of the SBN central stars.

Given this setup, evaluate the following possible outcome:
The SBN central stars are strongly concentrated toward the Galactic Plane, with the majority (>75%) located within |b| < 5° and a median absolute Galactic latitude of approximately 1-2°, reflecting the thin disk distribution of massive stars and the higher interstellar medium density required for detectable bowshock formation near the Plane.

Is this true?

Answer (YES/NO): NO